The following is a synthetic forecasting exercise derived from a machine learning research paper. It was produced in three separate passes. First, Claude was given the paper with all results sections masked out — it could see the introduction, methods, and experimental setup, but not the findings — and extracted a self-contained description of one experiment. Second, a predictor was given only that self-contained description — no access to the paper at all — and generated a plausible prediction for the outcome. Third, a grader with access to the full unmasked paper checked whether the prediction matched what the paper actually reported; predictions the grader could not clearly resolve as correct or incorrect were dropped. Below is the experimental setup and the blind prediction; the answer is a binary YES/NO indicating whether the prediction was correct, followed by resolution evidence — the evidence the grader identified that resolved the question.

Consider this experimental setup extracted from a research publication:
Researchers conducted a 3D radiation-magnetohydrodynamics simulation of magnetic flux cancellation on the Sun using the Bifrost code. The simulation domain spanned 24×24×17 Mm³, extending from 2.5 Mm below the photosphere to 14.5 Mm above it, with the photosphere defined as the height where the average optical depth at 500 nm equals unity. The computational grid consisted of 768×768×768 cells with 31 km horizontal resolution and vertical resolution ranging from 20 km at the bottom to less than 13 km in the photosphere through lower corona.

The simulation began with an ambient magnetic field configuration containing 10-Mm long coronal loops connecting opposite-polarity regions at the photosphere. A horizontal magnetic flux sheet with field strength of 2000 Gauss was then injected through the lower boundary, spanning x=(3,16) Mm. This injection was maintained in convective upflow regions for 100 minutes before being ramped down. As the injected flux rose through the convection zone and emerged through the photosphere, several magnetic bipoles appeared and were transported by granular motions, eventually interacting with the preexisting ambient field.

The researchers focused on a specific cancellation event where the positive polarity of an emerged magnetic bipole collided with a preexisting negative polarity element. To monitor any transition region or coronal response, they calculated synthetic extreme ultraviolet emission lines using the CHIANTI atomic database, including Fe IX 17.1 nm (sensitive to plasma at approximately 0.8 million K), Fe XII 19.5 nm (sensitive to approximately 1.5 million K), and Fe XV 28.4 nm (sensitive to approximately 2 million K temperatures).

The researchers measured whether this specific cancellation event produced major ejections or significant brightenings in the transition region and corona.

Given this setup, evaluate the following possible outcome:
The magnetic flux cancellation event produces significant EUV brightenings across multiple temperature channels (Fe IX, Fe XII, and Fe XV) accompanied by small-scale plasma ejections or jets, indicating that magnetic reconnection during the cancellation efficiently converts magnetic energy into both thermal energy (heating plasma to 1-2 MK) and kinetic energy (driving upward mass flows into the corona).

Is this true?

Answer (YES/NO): NO